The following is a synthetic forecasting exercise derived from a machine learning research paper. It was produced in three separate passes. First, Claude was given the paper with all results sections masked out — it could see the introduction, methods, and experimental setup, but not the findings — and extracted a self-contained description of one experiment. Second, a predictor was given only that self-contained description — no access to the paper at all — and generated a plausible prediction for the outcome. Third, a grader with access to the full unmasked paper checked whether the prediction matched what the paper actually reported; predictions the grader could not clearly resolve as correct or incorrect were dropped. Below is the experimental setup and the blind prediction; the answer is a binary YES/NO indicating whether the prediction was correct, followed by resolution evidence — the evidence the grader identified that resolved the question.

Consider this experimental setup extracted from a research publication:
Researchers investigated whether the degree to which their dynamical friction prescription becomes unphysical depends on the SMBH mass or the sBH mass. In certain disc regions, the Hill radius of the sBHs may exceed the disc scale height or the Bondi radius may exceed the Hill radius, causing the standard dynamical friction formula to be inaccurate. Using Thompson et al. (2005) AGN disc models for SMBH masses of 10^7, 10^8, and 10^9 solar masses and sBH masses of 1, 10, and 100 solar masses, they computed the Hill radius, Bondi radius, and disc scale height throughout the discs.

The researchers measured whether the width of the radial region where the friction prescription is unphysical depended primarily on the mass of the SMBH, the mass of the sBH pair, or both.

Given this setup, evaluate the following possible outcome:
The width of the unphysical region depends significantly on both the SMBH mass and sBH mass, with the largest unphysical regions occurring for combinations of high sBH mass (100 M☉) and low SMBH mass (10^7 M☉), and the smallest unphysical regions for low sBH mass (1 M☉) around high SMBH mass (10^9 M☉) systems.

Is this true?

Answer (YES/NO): NO